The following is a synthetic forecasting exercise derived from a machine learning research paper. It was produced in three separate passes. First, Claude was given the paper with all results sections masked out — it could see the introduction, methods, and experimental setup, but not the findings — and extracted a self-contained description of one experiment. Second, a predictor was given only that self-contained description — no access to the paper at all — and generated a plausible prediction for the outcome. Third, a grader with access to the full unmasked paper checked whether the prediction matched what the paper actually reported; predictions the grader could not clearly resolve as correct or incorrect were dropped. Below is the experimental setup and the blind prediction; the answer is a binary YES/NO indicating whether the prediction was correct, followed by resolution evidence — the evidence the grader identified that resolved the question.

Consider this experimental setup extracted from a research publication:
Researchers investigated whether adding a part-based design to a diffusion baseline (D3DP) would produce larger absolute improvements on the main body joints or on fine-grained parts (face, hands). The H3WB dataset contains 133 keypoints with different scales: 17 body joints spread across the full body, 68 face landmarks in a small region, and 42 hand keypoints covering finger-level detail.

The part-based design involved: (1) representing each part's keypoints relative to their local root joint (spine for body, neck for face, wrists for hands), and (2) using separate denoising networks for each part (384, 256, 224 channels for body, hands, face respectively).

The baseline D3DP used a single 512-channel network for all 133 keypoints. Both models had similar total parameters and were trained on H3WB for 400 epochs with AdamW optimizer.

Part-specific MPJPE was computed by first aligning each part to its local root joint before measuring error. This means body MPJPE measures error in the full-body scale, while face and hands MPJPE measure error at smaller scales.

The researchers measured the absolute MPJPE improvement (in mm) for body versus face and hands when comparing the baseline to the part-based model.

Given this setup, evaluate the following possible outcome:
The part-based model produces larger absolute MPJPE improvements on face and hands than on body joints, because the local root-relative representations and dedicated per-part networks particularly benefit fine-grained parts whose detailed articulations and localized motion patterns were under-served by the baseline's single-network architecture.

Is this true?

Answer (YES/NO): NO